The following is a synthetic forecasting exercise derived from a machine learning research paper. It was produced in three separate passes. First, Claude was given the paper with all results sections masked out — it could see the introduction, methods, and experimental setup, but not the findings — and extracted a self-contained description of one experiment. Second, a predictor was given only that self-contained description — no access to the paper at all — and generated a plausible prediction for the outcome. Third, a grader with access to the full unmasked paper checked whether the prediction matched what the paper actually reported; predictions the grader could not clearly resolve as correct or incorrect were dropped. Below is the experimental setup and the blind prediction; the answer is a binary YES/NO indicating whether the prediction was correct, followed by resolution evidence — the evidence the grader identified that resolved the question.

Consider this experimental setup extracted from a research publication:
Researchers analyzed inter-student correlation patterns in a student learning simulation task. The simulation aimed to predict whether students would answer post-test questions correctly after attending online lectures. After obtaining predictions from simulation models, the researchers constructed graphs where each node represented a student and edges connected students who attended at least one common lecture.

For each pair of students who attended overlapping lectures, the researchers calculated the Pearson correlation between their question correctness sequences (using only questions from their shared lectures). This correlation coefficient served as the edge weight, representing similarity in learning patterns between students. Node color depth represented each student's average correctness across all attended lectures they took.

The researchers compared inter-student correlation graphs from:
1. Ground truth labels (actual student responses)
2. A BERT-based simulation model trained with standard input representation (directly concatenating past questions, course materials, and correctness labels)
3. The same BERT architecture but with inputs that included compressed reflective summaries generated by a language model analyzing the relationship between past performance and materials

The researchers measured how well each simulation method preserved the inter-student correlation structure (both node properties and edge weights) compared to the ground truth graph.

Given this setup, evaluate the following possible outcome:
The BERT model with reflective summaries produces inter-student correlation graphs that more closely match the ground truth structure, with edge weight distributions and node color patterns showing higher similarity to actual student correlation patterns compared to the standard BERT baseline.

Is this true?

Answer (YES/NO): YES